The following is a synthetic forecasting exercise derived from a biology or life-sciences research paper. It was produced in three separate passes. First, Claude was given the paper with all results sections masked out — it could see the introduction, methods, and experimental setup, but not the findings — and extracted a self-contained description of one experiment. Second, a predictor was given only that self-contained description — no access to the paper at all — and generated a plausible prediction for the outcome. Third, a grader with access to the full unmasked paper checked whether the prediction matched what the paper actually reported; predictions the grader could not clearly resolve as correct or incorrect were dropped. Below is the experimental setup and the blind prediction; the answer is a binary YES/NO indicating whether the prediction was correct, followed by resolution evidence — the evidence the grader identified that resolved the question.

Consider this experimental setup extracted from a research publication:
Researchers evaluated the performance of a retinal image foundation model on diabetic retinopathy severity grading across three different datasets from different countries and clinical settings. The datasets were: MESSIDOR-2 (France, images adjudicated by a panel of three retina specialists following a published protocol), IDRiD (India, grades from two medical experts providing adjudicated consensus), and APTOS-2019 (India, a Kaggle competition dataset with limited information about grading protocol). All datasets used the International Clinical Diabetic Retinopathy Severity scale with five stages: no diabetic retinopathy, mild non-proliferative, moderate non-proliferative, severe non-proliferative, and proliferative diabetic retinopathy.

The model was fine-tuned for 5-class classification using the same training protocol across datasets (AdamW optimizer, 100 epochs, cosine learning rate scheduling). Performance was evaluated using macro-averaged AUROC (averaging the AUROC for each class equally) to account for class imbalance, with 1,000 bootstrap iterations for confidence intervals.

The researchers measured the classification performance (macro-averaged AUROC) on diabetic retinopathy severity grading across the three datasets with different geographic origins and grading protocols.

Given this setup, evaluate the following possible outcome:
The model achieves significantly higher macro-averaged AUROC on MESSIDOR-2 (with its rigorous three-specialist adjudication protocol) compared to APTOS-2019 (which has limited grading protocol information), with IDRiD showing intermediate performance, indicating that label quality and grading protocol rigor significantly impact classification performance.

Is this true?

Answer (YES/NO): NO